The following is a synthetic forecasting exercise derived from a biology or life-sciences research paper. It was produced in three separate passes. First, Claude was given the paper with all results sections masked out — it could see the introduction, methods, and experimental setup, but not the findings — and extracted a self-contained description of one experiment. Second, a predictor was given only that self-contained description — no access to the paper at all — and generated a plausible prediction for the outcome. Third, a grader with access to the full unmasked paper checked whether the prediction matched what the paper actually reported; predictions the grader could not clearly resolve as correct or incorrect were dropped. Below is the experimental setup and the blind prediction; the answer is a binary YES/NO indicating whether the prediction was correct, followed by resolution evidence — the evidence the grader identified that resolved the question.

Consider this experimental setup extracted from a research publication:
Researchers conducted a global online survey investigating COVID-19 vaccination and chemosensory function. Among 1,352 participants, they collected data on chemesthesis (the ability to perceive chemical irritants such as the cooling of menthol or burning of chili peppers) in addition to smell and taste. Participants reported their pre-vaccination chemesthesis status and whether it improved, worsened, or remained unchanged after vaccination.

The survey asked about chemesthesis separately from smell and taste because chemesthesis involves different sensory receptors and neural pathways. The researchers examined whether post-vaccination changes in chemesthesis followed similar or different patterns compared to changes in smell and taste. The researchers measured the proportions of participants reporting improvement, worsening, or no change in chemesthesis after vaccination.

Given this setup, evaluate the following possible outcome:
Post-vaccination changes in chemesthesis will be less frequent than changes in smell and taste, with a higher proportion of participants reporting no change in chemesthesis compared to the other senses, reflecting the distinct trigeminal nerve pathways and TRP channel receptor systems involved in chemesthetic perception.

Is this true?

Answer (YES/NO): YES